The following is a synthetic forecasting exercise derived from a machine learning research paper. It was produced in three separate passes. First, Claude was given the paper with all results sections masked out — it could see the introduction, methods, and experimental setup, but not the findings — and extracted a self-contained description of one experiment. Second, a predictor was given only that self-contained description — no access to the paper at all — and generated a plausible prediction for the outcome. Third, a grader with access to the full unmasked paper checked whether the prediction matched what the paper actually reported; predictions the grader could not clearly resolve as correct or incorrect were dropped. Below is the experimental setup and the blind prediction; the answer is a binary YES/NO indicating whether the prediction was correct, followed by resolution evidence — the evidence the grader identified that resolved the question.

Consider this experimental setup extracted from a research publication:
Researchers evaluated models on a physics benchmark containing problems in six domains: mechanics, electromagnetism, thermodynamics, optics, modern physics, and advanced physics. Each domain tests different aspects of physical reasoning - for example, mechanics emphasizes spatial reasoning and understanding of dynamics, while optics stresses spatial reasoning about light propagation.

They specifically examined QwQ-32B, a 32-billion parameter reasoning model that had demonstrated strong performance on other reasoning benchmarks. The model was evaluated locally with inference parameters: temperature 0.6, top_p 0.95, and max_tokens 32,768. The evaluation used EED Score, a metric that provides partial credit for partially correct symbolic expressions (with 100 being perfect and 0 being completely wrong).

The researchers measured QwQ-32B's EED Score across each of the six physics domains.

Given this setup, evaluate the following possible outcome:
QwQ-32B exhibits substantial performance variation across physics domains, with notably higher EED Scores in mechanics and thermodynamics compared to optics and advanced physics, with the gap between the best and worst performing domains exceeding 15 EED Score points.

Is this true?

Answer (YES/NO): NO